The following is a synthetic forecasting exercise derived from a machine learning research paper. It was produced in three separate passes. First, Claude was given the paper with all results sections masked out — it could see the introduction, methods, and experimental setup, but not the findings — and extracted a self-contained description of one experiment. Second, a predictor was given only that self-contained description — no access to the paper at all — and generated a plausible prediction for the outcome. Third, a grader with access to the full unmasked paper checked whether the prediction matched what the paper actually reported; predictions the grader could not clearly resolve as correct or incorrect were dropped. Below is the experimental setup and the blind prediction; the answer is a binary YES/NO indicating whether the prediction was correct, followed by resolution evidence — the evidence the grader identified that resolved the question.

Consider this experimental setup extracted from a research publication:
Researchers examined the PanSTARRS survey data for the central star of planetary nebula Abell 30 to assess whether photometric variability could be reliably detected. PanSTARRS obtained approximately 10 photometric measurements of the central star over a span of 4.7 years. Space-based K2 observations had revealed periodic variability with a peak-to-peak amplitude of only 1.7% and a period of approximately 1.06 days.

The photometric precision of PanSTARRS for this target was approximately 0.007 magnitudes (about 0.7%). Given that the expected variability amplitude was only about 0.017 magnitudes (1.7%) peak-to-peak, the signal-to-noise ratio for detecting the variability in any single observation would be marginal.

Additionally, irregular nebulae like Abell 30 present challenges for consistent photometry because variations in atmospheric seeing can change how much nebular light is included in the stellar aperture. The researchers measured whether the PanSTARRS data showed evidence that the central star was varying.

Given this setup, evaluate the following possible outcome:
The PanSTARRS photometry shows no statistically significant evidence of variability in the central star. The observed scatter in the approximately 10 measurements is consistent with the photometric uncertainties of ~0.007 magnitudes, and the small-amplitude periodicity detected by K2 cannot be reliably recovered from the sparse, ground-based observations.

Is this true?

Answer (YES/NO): YES